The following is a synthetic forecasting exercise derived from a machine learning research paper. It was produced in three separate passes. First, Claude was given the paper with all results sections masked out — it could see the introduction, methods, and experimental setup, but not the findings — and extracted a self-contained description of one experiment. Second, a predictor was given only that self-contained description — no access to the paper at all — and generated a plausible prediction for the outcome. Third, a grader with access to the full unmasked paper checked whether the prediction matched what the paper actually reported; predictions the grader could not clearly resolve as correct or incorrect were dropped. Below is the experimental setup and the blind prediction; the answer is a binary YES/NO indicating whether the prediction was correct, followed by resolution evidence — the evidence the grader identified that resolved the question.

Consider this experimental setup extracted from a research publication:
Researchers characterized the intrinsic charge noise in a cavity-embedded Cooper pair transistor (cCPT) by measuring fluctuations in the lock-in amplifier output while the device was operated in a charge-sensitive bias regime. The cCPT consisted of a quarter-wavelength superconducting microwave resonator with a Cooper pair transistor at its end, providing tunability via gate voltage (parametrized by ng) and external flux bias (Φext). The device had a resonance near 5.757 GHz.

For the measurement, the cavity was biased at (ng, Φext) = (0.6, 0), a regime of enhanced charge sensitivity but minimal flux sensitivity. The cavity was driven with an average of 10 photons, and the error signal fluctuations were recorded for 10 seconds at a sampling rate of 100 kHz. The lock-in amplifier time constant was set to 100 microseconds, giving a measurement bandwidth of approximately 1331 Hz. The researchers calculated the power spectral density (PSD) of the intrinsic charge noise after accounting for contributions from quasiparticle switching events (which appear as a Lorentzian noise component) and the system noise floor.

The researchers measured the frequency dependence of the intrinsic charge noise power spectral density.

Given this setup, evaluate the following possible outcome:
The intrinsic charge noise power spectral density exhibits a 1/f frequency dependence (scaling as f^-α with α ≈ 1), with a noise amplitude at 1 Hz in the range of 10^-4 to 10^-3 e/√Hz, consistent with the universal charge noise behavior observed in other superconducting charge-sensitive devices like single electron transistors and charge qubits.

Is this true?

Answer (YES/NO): YES